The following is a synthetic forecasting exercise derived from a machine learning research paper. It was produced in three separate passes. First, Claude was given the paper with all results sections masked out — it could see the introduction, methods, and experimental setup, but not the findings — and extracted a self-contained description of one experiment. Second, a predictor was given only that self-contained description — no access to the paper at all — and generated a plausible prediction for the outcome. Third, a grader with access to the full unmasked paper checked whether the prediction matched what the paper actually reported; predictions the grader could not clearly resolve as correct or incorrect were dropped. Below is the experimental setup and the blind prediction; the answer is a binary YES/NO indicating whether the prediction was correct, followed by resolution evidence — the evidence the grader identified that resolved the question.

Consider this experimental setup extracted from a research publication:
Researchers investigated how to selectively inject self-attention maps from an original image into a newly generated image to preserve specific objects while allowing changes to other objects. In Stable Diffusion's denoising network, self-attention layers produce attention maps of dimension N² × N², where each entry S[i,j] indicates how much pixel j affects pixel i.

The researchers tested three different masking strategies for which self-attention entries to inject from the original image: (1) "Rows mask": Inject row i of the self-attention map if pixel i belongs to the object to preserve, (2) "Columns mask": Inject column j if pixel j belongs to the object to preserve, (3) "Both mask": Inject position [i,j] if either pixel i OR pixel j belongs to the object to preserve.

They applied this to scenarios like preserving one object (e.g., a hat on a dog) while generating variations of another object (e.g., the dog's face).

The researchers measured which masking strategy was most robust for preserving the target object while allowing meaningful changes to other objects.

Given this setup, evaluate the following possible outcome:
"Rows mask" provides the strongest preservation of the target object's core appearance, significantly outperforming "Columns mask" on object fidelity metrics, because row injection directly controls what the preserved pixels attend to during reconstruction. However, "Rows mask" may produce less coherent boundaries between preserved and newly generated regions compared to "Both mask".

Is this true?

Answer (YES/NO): NO